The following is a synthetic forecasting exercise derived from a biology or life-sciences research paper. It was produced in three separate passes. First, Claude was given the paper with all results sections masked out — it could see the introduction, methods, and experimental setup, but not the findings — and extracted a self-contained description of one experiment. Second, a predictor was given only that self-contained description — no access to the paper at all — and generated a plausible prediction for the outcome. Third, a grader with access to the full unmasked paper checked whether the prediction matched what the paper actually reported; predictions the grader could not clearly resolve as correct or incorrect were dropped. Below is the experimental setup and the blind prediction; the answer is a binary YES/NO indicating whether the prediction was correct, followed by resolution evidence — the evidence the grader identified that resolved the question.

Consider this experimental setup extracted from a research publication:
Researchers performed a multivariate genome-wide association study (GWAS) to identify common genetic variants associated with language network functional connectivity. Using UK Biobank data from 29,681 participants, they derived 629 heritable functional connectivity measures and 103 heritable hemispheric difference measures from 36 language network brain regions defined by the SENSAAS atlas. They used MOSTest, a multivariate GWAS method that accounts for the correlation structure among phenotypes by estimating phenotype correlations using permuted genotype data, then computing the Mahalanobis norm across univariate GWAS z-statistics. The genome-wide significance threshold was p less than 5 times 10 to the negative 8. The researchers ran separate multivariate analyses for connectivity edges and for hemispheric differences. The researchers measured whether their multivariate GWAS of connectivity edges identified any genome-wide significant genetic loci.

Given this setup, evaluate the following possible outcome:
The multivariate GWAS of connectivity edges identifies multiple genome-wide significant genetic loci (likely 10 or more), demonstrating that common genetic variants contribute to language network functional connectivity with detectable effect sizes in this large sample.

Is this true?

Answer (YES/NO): YES